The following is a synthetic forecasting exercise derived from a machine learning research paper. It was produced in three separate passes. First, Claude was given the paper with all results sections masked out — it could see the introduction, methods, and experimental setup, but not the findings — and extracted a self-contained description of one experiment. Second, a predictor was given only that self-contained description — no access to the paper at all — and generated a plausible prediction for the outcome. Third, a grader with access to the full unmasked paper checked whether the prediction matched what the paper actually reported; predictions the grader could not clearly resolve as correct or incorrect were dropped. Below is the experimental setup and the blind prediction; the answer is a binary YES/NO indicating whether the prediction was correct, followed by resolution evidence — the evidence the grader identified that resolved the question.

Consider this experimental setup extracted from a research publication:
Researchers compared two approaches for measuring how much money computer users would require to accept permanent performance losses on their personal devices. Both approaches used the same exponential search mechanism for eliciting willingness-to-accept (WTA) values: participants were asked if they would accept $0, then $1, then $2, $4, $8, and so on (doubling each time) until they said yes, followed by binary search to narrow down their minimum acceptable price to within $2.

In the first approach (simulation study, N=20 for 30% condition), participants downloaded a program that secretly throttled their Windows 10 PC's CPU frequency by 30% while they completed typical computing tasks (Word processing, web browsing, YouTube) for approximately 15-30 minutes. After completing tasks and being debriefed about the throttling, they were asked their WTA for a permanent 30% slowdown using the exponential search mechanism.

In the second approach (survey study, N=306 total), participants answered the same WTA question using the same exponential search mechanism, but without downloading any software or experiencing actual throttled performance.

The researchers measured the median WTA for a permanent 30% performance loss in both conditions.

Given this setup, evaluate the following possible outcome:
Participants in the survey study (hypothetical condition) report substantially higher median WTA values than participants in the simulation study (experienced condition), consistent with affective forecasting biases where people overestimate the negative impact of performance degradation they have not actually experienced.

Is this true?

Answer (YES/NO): YES